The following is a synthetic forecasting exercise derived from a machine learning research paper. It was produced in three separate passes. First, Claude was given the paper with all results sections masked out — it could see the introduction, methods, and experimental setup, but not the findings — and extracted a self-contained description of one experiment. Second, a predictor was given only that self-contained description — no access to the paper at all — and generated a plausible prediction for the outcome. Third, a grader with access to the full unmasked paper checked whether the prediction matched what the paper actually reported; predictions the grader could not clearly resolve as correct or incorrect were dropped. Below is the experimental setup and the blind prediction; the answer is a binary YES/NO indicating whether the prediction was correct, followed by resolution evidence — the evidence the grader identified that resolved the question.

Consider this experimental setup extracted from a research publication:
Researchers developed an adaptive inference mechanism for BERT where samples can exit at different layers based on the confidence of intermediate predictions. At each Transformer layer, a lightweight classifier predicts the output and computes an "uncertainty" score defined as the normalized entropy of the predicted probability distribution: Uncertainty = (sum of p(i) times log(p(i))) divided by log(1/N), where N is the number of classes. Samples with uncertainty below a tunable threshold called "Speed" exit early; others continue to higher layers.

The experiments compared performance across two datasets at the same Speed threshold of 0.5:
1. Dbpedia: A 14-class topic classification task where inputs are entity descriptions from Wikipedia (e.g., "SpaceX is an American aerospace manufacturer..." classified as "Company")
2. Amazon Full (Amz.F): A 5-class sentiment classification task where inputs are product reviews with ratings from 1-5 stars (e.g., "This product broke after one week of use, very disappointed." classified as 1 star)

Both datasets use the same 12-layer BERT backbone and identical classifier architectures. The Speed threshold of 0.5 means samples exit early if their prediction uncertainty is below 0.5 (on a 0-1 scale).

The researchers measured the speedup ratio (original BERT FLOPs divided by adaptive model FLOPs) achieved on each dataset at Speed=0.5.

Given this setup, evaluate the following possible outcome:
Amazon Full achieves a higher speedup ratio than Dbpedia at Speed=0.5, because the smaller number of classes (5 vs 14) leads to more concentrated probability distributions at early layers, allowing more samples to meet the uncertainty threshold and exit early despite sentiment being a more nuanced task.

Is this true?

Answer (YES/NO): NO